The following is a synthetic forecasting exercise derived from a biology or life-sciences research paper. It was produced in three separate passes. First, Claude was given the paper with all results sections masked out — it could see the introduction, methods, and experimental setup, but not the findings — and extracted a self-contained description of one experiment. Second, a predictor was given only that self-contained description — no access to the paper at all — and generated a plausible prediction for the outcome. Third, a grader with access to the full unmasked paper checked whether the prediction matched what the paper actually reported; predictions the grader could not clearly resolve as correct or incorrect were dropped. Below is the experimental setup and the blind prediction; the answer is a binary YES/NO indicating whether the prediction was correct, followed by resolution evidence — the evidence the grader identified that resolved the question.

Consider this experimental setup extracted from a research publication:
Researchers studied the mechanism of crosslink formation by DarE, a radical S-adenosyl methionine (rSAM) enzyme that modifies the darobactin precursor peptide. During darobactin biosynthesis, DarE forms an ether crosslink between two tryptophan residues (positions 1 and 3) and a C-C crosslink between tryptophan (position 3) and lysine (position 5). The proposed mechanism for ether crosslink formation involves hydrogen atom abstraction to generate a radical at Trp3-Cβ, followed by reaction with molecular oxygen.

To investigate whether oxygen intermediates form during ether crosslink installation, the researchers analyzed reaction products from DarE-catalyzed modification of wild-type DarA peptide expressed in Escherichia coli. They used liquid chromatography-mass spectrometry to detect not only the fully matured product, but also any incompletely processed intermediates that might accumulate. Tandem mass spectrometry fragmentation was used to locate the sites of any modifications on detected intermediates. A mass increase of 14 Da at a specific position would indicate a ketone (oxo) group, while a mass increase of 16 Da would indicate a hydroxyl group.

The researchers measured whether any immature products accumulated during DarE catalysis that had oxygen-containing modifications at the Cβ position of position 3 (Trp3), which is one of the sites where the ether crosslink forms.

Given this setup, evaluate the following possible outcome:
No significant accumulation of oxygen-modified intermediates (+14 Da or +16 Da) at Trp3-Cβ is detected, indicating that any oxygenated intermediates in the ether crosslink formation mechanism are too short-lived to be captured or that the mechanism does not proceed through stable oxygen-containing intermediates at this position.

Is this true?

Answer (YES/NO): NO